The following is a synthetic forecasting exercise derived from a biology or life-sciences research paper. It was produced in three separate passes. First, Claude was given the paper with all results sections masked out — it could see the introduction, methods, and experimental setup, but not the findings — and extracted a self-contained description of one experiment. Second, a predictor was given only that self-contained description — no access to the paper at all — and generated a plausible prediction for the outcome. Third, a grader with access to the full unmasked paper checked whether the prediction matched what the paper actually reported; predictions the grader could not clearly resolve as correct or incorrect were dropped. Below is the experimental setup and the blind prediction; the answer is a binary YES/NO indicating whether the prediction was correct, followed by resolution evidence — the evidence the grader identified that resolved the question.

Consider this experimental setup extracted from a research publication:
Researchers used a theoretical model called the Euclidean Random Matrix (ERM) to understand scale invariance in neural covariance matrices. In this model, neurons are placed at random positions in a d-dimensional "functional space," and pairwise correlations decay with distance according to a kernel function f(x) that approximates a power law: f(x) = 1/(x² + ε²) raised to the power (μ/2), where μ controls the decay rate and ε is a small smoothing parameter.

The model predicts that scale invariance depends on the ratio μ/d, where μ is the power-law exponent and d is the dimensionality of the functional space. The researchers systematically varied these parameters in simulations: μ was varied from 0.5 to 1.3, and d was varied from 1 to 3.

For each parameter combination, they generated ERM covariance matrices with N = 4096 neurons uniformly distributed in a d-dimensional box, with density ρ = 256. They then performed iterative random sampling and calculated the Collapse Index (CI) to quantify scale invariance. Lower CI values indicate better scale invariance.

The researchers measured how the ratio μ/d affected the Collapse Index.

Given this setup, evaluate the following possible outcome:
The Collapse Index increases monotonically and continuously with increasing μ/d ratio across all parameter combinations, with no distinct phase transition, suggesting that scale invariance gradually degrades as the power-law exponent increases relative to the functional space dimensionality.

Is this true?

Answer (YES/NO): YES